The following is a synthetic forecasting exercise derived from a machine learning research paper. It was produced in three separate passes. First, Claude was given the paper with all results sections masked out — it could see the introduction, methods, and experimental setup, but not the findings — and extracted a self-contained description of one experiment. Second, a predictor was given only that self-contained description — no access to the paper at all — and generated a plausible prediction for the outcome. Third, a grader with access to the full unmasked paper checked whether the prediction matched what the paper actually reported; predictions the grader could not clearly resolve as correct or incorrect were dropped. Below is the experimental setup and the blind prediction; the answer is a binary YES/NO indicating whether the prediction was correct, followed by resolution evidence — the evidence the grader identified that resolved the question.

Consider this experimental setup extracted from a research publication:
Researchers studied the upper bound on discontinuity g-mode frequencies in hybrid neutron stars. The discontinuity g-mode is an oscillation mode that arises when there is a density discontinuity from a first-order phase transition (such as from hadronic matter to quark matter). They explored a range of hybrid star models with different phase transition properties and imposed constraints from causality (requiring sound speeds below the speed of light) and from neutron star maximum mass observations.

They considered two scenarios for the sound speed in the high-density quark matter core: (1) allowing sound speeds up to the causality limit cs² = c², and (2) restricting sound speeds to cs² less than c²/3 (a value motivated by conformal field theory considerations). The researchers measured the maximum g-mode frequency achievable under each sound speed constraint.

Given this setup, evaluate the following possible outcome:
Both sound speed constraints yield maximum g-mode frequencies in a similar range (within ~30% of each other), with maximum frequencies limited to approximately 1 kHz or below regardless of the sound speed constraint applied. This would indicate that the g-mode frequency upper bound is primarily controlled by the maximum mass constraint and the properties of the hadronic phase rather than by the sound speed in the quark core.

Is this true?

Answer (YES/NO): NO